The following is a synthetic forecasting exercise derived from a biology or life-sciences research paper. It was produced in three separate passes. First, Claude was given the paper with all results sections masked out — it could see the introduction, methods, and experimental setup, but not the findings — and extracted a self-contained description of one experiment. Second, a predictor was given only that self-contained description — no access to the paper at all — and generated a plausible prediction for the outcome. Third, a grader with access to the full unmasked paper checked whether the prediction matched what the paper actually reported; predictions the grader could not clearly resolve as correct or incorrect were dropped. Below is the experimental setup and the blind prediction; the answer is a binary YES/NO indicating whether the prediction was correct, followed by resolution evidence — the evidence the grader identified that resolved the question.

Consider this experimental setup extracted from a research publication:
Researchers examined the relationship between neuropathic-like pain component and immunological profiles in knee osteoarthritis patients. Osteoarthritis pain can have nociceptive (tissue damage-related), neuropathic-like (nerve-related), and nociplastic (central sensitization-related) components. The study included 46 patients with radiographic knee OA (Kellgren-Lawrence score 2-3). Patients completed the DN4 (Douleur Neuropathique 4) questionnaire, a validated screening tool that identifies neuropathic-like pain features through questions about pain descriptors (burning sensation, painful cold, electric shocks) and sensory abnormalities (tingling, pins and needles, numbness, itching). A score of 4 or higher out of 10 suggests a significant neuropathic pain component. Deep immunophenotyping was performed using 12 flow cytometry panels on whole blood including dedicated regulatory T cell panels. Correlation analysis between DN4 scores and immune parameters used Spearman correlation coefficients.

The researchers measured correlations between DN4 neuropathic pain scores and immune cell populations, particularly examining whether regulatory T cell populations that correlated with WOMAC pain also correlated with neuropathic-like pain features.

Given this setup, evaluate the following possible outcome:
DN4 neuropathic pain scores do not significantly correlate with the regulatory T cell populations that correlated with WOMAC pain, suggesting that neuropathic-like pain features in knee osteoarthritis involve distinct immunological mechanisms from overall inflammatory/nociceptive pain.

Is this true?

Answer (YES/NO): YES